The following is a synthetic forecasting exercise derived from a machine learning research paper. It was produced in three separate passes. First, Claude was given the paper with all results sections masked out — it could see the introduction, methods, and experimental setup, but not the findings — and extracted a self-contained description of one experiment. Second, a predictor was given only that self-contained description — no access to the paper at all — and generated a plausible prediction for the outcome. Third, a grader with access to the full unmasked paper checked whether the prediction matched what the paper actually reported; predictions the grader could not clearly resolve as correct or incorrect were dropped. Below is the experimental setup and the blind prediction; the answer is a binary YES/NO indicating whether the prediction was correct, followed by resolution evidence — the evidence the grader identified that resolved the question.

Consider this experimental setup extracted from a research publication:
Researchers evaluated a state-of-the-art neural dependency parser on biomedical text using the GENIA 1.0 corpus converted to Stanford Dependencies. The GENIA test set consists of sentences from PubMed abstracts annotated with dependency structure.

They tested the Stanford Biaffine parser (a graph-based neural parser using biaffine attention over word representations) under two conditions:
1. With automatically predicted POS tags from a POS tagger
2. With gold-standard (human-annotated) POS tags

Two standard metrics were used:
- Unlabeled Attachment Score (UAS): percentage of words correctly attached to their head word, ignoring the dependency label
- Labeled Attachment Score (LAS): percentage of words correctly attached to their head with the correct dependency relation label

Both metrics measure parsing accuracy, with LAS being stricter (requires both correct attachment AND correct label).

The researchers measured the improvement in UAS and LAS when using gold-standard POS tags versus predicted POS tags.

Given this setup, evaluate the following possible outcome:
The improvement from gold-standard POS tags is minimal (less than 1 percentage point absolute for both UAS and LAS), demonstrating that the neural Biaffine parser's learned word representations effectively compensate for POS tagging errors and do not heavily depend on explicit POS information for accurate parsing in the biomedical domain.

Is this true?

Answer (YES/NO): YES